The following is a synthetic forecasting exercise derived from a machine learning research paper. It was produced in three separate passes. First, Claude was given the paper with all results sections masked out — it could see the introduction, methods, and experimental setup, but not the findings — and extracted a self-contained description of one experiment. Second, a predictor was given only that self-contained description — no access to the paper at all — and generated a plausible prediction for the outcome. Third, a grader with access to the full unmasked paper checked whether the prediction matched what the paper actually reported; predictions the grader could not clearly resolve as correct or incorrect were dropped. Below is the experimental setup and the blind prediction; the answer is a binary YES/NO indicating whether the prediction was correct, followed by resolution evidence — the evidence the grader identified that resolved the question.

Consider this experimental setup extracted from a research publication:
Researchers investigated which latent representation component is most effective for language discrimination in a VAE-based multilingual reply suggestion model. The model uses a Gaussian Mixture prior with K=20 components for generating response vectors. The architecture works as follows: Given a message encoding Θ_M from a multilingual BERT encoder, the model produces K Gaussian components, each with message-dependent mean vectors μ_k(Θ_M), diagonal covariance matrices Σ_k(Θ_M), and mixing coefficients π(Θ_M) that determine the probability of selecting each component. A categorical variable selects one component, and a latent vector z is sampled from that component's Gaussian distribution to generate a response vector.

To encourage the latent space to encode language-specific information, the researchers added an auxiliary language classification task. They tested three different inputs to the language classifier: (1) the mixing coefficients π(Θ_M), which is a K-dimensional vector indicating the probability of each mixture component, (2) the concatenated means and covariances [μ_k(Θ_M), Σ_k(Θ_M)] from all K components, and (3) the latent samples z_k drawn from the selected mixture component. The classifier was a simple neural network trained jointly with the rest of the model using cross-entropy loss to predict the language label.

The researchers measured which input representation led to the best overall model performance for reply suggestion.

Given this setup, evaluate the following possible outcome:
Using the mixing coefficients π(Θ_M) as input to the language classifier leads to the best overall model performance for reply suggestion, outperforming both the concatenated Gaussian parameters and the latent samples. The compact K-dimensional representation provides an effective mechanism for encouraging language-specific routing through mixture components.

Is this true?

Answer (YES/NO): YES